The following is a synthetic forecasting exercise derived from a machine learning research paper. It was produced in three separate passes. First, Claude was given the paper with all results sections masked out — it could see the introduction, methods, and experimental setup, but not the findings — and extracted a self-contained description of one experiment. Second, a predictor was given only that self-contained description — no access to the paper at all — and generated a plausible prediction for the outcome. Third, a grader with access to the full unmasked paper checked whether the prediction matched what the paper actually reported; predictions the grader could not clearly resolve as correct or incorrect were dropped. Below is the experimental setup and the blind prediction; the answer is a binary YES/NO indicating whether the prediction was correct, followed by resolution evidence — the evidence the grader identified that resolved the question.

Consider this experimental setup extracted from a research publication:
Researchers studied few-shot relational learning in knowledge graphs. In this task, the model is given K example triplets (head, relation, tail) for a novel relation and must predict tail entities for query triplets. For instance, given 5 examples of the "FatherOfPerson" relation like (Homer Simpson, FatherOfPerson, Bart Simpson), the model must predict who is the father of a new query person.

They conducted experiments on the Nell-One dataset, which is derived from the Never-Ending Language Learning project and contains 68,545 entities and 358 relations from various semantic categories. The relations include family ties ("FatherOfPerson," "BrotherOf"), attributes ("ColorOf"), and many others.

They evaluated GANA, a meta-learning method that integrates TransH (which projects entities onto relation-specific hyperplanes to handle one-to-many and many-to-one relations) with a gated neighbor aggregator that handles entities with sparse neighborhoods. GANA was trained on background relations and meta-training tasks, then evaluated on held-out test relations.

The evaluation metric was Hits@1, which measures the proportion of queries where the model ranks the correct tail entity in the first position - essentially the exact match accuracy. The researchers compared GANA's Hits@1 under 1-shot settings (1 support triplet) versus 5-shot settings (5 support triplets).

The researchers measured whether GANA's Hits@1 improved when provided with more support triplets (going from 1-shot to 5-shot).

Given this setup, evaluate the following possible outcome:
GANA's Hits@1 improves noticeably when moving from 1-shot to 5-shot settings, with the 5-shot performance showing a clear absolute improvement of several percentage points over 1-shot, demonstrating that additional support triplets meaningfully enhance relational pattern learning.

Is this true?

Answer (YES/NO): NO